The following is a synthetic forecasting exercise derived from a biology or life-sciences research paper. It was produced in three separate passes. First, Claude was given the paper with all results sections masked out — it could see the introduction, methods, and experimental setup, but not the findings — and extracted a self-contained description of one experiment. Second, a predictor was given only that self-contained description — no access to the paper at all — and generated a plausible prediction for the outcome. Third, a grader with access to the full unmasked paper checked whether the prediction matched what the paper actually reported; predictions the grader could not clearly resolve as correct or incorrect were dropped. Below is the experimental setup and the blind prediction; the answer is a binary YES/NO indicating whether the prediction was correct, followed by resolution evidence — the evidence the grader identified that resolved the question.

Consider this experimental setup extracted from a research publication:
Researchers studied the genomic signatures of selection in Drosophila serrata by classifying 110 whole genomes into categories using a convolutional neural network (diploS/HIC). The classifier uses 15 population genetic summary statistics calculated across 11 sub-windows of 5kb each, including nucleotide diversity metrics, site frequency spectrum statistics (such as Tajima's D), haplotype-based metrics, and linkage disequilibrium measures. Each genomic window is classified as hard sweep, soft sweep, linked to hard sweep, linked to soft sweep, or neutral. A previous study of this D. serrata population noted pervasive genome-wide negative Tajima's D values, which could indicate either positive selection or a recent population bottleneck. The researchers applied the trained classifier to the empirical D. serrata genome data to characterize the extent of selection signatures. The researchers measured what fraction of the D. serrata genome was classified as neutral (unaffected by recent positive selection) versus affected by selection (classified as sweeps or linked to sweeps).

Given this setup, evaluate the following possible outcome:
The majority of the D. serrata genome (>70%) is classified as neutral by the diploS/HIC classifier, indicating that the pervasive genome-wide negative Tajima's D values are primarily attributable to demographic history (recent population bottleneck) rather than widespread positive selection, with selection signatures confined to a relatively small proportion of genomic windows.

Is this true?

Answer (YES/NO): NO